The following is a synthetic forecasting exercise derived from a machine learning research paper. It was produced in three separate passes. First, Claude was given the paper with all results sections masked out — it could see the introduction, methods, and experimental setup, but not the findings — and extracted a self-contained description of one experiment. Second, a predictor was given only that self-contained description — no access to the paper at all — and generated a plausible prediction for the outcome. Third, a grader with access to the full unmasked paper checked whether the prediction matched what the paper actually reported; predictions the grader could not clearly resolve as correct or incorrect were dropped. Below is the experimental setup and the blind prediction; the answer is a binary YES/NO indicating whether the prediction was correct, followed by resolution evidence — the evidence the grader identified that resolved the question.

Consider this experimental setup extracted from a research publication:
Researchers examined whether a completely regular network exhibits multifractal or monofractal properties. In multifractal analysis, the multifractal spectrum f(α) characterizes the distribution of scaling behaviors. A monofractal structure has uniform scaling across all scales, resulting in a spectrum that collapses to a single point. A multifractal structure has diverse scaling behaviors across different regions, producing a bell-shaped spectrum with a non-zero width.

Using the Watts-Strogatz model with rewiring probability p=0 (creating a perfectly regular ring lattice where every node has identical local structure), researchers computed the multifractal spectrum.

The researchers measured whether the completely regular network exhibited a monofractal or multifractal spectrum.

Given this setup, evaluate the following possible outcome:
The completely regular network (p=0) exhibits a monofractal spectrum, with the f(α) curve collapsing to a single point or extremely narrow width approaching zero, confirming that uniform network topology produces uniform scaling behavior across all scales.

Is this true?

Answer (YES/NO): YES